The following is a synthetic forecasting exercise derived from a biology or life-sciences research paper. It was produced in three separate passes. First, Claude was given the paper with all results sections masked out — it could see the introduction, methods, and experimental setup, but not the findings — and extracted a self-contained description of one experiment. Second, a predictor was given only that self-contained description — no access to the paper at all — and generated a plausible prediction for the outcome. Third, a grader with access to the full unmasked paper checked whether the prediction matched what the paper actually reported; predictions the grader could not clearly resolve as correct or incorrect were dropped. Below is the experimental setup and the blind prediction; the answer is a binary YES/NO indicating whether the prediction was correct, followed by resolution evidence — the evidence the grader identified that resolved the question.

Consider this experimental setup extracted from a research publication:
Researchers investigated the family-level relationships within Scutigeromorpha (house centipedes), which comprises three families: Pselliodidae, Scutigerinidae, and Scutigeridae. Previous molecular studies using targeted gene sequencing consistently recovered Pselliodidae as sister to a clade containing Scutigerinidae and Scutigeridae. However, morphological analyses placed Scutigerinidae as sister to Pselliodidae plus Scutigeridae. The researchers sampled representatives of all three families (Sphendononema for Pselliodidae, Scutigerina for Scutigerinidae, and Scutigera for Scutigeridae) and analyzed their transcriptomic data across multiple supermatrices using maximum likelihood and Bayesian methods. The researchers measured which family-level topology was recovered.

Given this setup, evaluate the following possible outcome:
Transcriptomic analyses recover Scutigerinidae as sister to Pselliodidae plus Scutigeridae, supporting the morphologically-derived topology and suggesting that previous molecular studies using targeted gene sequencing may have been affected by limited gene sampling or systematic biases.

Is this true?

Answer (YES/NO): NO